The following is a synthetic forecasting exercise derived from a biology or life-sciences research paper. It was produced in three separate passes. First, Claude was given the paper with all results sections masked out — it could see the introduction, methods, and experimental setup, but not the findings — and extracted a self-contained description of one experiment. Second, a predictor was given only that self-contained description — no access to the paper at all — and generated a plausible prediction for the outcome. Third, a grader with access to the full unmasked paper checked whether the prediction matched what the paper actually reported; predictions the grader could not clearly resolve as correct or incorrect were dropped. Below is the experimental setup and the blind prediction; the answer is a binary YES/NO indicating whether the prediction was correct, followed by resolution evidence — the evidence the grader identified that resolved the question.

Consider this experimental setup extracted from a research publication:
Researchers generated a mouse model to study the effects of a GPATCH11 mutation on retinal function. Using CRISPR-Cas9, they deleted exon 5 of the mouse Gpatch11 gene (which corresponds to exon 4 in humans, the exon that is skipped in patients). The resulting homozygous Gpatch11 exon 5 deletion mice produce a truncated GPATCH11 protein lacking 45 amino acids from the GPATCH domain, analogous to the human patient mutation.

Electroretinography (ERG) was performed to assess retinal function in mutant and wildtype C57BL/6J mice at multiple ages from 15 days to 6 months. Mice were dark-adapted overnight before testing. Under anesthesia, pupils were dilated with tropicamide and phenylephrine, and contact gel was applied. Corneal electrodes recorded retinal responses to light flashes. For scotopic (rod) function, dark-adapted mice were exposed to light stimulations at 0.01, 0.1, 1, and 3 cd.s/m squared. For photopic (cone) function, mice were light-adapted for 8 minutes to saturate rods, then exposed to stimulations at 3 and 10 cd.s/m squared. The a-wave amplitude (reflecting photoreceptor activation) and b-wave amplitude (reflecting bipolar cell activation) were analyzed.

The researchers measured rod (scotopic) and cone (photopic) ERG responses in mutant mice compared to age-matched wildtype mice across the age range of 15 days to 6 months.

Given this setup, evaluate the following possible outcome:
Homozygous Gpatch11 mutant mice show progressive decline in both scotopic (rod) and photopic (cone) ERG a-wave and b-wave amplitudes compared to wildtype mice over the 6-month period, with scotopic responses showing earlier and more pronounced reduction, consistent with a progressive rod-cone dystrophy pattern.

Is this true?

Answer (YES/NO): NO